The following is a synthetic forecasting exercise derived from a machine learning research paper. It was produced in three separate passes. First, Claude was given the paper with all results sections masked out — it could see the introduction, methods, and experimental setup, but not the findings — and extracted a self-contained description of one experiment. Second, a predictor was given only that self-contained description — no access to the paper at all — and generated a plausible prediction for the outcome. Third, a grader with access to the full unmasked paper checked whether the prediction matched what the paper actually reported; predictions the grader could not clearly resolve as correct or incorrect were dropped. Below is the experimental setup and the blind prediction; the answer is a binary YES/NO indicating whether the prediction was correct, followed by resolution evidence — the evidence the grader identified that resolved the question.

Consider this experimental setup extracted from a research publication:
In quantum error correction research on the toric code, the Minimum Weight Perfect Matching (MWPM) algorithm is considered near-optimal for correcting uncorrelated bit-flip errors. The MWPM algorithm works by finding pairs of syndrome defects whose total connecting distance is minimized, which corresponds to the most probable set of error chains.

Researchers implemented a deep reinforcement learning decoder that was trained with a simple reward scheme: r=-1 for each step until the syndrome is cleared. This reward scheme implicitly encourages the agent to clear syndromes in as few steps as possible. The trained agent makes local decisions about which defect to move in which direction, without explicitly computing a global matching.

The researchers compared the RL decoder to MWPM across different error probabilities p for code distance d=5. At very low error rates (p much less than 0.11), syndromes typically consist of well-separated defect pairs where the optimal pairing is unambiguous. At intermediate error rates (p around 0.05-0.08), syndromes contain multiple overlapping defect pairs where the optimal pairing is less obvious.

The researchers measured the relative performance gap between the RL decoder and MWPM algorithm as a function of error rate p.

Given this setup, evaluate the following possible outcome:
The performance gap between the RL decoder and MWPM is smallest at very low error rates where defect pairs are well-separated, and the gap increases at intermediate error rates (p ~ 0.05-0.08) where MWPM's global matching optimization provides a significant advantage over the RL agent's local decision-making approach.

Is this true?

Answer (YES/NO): NO